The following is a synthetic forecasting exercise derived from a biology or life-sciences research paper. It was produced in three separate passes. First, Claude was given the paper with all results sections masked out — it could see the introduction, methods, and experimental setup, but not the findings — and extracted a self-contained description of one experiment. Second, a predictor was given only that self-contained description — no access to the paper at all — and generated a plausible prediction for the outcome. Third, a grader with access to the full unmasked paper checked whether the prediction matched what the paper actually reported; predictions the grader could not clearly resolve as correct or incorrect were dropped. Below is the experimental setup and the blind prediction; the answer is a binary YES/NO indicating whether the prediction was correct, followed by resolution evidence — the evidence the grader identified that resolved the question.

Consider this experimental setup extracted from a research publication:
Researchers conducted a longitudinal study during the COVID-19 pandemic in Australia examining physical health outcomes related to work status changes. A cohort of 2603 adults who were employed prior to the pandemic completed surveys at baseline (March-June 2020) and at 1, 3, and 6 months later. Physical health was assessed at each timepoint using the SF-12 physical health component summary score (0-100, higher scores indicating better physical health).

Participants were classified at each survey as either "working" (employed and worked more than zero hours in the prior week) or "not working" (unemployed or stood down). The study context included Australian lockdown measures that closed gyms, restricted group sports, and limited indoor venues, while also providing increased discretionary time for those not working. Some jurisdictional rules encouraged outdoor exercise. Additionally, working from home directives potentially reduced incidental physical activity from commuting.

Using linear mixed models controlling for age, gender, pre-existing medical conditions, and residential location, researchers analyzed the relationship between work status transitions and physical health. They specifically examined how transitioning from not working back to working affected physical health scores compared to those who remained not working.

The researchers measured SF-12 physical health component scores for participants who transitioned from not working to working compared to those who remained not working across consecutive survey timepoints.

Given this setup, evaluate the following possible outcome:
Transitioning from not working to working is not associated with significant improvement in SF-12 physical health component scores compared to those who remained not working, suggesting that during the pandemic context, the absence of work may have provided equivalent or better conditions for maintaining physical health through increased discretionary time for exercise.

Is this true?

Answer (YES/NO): NO